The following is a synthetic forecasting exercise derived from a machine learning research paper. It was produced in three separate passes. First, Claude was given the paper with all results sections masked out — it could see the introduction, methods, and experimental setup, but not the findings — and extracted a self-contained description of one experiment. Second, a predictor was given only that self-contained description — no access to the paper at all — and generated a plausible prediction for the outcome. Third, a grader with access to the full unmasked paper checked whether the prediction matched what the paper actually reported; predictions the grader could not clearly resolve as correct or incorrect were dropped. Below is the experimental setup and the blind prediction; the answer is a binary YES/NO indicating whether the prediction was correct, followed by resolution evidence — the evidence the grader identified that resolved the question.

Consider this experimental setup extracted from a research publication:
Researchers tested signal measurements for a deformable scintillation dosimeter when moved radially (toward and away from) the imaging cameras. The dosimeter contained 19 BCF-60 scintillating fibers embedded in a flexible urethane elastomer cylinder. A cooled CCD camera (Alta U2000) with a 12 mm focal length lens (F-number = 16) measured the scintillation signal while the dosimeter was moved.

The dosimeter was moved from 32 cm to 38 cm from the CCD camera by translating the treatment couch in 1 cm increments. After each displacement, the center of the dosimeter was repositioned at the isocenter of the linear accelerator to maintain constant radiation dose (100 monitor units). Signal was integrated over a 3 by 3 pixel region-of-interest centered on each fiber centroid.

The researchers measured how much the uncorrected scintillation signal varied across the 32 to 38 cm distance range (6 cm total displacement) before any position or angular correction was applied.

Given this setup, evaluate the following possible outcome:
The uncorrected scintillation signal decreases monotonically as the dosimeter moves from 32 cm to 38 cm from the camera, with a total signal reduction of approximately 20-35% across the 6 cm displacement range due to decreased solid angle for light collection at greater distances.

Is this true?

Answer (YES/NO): YES